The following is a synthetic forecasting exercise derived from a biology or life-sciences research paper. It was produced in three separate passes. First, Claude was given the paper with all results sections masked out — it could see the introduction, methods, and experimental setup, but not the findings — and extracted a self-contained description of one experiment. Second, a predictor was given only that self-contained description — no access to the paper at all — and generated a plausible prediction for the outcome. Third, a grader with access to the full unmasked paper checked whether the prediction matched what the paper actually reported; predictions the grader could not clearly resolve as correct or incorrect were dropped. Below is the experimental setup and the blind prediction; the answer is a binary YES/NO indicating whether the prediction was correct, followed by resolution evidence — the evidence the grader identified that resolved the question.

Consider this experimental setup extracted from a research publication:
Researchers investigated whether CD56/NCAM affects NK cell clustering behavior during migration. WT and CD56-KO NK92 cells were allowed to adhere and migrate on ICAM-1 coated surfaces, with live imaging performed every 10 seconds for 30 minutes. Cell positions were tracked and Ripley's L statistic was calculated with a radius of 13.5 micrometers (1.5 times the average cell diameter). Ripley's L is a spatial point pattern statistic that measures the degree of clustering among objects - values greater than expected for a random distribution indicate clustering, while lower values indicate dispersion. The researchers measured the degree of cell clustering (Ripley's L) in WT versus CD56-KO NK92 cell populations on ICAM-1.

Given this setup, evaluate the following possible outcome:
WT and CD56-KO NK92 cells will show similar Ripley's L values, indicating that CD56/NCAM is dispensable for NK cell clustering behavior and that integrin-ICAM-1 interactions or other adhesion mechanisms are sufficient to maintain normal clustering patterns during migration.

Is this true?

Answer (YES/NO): NO